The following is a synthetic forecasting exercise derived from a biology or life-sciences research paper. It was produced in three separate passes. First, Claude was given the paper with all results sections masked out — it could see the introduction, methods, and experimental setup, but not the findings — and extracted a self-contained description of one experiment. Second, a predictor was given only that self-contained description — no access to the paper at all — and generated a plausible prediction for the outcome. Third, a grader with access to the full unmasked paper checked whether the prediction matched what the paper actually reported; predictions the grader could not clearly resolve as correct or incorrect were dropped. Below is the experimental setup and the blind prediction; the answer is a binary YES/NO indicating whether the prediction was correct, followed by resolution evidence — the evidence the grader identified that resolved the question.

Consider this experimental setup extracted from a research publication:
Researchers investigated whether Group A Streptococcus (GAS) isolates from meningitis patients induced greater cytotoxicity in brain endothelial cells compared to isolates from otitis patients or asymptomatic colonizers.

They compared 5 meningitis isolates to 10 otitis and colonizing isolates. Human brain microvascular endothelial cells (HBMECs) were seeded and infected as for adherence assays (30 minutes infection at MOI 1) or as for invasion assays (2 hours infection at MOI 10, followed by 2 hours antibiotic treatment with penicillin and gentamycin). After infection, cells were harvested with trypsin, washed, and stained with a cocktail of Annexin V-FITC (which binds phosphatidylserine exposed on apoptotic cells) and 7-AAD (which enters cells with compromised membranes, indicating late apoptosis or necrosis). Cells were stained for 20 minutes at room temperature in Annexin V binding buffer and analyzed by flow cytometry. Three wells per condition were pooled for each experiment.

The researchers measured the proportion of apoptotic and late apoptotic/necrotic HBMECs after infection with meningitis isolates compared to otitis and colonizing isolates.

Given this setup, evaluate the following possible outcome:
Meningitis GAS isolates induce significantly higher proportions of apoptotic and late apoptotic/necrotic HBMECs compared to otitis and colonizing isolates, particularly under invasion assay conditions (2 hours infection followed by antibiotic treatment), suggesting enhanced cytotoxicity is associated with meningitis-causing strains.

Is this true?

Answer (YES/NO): NO